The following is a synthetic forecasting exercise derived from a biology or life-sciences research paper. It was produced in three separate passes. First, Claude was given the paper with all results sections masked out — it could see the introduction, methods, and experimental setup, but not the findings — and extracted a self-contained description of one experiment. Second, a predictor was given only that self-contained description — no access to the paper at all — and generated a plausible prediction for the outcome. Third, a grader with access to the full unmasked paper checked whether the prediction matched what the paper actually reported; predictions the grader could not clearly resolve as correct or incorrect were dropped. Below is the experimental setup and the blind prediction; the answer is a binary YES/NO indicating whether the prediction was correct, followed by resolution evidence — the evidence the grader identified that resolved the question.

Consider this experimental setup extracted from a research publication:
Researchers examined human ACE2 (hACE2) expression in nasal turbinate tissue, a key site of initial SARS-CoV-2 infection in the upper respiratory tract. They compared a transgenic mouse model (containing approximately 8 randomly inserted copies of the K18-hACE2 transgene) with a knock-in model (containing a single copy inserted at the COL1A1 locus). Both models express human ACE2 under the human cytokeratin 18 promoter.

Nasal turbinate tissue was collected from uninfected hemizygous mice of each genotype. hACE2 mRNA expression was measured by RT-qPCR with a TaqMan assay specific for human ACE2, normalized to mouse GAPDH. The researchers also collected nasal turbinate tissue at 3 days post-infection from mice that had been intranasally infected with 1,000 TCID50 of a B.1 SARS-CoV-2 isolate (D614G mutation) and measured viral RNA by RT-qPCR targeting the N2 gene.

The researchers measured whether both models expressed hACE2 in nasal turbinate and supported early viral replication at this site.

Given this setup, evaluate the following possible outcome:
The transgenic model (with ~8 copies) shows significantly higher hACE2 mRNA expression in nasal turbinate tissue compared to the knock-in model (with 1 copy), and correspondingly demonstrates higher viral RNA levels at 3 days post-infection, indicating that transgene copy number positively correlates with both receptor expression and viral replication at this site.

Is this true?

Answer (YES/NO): NO